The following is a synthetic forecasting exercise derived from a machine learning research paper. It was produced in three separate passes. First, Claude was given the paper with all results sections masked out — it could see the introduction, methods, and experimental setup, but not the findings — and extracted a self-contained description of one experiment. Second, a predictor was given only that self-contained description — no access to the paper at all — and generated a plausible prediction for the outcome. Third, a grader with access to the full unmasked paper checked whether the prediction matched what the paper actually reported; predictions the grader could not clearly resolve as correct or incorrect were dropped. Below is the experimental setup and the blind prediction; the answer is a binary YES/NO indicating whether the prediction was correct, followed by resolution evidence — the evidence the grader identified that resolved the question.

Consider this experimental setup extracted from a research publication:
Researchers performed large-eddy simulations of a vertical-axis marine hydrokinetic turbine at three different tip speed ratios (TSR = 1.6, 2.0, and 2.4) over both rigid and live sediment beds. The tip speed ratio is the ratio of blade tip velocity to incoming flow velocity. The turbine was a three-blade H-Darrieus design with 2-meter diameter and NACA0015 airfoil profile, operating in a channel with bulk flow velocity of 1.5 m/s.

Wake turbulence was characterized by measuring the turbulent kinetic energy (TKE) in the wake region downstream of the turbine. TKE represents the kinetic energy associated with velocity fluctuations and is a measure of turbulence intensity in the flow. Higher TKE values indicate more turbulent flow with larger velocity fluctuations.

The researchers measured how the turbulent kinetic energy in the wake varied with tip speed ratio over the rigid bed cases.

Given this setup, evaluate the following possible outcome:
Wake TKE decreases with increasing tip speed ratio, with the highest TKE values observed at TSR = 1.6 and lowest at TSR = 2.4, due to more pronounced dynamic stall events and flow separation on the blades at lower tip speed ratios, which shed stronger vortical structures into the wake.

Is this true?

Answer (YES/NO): NO